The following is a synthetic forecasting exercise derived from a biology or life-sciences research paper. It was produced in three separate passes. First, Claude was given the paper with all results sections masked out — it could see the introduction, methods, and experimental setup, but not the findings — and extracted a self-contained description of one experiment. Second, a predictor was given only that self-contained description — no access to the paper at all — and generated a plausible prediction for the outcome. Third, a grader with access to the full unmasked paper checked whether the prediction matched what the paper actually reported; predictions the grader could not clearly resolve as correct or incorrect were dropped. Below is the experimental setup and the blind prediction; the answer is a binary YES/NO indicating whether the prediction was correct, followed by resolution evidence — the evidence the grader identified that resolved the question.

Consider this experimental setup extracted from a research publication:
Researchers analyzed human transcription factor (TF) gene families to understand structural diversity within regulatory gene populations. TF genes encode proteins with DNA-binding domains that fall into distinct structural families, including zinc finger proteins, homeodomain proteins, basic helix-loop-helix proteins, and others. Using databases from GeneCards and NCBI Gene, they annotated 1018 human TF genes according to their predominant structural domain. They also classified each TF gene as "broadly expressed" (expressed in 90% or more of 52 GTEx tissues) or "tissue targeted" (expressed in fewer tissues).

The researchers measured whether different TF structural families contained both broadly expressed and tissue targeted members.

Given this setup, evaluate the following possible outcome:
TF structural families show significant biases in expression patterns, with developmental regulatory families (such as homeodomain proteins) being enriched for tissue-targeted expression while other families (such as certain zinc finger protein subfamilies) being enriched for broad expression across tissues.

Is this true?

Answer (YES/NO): YES